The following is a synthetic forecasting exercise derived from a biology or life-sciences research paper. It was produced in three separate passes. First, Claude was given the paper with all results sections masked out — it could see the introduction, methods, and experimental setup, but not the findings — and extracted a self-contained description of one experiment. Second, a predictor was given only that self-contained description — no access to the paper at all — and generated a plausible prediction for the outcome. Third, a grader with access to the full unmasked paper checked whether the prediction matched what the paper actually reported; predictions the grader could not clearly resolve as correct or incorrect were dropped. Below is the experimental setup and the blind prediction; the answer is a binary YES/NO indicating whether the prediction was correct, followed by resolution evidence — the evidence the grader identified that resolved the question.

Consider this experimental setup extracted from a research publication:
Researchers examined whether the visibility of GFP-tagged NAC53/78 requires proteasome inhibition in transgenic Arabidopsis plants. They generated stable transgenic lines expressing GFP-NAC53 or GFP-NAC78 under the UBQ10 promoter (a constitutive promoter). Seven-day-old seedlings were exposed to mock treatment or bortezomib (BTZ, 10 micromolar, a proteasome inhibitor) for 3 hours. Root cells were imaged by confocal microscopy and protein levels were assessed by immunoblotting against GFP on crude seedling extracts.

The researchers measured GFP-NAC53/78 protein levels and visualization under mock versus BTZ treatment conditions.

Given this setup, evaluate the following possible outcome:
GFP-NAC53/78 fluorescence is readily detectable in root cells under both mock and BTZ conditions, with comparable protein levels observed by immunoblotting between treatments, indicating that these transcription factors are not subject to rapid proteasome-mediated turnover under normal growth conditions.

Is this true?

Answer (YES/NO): NO